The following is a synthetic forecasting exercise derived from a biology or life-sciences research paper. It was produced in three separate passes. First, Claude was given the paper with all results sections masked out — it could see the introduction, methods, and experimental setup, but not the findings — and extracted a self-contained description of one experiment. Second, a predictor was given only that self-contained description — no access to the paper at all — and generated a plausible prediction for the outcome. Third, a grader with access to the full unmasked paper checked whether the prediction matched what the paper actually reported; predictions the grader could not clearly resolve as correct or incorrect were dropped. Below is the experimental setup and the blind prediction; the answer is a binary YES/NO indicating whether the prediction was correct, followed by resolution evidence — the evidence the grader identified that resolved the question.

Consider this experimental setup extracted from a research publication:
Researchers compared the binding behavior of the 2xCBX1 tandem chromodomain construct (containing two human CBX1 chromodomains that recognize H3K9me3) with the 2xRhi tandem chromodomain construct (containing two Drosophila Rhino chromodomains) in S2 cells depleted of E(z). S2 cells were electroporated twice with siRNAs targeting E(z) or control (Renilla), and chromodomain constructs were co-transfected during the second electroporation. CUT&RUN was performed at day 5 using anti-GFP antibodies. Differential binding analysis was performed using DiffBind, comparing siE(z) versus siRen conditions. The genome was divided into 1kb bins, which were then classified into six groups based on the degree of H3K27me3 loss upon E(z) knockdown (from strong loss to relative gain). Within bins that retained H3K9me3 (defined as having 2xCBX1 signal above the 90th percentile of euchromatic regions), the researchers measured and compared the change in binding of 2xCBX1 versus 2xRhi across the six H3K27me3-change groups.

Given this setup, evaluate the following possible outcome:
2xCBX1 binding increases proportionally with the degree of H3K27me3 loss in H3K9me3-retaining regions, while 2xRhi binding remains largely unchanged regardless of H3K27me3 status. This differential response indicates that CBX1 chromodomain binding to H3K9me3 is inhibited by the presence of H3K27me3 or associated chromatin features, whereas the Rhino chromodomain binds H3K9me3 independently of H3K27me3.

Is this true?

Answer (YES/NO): NO